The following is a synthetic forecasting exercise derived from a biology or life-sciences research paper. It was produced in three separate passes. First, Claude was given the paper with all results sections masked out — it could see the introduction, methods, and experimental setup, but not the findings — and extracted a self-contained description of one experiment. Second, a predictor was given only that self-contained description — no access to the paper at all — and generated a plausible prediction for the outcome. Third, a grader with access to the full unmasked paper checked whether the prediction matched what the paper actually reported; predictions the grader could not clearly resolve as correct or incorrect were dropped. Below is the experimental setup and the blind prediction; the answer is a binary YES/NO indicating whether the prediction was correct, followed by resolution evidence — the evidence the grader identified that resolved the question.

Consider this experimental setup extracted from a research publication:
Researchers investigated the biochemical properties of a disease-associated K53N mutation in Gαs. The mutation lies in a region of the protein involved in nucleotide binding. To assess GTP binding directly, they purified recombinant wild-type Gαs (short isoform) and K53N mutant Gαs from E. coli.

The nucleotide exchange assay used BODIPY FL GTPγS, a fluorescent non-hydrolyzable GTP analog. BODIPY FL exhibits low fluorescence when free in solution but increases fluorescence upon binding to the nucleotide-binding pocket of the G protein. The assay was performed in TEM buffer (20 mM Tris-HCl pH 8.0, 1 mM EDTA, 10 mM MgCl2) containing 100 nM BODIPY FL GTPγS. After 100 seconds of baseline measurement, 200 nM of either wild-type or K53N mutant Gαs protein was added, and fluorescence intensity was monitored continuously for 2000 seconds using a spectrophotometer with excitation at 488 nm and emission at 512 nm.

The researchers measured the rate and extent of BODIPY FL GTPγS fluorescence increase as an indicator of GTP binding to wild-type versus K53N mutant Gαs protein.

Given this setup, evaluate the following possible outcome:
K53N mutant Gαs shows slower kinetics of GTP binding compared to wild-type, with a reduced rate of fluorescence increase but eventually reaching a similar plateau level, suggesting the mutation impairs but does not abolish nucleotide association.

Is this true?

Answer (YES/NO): NO